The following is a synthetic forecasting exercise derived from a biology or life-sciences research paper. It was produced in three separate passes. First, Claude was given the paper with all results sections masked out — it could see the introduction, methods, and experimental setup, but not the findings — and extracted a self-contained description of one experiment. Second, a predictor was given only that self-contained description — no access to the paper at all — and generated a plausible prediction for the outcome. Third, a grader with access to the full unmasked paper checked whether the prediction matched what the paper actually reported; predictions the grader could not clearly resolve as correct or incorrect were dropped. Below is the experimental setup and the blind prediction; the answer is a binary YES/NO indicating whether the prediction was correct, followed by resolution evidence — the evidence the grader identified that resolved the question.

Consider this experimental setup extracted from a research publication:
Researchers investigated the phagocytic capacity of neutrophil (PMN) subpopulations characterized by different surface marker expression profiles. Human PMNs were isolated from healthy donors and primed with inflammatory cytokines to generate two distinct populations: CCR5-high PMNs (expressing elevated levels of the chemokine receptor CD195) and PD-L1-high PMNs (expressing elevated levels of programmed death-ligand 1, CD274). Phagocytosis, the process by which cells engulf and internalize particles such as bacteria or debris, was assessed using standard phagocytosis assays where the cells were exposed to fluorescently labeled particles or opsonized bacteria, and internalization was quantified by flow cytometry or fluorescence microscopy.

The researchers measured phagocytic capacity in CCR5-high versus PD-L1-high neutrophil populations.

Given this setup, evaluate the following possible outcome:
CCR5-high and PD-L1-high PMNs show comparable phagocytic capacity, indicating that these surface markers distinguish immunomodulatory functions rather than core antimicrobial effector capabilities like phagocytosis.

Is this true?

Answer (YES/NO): NO